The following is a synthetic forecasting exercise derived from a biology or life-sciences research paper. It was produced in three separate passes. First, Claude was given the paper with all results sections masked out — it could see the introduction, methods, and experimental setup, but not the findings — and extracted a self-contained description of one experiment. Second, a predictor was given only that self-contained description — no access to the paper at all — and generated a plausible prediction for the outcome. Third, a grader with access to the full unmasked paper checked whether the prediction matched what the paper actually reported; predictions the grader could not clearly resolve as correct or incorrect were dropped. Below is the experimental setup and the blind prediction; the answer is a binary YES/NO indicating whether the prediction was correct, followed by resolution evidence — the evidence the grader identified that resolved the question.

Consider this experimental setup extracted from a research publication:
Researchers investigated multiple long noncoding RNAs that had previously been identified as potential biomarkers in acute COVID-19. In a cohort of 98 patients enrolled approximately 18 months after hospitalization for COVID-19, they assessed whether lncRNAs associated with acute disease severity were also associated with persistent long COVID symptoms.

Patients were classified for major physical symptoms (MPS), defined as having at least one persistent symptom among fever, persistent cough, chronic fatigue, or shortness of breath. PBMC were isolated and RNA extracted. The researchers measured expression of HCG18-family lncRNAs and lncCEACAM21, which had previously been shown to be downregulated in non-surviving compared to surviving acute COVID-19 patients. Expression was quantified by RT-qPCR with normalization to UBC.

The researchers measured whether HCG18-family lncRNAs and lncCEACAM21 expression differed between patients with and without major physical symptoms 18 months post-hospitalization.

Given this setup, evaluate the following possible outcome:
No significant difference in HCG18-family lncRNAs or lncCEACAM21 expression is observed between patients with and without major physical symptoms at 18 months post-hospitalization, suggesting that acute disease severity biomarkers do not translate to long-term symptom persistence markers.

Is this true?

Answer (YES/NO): YES